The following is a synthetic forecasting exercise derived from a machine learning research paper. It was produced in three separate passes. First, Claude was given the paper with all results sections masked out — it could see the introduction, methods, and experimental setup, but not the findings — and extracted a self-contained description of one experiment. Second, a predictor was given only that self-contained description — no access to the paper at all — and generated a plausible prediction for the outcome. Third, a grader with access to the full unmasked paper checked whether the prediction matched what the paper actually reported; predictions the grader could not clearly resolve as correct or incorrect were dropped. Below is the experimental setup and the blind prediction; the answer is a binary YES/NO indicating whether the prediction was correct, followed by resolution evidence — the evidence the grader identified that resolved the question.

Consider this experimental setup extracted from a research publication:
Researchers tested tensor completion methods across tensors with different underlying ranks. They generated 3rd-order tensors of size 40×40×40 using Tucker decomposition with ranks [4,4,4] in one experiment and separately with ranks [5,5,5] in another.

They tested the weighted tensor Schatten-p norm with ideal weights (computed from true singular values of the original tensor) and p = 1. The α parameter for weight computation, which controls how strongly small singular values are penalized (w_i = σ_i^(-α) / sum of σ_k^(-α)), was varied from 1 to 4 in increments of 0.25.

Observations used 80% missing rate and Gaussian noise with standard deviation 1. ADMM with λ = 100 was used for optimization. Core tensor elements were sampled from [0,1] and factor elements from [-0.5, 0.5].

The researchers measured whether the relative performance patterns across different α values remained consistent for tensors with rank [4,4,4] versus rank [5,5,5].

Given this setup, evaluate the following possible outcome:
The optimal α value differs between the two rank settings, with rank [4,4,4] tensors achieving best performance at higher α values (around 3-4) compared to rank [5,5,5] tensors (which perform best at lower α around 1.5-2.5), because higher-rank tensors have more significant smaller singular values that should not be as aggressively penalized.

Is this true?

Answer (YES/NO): NO